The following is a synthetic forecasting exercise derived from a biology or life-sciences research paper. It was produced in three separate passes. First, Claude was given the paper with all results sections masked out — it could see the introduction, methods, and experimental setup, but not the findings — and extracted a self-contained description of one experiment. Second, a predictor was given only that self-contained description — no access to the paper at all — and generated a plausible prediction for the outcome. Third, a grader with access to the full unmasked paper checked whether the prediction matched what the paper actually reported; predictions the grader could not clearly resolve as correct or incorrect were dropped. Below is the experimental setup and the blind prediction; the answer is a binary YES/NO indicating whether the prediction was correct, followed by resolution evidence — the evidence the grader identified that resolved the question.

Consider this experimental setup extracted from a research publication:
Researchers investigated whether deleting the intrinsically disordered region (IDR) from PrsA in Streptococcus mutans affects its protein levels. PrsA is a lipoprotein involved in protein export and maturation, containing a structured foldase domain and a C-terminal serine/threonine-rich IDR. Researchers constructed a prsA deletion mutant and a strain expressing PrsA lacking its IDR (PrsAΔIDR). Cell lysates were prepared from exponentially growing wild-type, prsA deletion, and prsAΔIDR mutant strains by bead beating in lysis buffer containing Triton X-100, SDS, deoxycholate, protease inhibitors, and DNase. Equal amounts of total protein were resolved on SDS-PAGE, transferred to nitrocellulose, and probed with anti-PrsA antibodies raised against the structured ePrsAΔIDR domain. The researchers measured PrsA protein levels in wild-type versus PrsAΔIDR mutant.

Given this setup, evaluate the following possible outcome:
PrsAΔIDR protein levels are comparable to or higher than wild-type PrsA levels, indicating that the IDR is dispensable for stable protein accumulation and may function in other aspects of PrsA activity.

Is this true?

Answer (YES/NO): NO